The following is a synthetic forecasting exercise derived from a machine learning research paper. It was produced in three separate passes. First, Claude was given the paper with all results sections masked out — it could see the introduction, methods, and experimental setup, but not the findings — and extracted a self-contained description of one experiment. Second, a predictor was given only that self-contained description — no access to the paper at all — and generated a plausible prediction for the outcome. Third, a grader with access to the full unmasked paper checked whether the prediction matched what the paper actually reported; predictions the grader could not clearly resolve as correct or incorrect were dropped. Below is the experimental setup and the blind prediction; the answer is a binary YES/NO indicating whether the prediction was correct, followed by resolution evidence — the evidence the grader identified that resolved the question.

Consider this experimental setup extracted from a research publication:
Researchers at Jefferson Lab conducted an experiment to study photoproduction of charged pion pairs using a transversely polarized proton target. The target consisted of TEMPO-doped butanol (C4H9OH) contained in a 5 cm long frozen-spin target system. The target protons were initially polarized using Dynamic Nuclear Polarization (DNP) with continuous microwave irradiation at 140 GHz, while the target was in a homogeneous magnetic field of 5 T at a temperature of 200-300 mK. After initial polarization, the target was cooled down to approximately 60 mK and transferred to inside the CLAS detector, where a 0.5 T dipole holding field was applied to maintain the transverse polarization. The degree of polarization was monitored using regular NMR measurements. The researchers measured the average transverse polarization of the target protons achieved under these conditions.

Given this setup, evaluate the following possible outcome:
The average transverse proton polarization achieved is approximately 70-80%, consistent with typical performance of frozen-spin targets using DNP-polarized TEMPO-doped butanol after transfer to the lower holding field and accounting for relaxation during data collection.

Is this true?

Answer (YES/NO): NO